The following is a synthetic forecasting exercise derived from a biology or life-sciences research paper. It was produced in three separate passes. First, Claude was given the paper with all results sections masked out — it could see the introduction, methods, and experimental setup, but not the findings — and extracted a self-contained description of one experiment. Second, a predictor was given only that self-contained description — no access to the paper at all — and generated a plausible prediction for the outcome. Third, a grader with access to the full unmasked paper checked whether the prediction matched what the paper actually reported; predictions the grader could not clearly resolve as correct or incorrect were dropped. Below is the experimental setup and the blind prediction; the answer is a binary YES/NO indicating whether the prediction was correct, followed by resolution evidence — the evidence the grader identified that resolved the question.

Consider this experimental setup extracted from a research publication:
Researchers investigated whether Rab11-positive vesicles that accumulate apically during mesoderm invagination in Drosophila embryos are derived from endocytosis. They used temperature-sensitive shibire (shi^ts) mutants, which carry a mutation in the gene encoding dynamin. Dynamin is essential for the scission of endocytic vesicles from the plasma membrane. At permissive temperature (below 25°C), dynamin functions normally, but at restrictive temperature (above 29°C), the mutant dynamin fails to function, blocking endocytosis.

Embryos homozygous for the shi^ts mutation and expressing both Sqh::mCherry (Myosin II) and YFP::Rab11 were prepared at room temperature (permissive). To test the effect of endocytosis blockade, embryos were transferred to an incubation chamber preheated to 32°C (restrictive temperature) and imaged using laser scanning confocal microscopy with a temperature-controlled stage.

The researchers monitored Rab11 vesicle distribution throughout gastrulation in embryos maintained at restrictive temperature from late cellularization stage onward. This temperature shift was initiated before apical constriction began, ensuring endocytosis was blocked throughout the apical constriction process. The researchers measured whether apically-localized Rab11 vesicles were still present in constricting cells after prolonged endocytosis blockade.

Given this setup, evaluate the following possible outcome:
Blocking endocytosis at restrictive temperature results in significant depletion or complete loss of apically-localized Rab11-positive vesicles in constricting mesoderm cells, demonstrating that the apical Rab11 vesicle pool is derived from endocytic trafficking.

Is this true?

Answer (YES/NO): NO